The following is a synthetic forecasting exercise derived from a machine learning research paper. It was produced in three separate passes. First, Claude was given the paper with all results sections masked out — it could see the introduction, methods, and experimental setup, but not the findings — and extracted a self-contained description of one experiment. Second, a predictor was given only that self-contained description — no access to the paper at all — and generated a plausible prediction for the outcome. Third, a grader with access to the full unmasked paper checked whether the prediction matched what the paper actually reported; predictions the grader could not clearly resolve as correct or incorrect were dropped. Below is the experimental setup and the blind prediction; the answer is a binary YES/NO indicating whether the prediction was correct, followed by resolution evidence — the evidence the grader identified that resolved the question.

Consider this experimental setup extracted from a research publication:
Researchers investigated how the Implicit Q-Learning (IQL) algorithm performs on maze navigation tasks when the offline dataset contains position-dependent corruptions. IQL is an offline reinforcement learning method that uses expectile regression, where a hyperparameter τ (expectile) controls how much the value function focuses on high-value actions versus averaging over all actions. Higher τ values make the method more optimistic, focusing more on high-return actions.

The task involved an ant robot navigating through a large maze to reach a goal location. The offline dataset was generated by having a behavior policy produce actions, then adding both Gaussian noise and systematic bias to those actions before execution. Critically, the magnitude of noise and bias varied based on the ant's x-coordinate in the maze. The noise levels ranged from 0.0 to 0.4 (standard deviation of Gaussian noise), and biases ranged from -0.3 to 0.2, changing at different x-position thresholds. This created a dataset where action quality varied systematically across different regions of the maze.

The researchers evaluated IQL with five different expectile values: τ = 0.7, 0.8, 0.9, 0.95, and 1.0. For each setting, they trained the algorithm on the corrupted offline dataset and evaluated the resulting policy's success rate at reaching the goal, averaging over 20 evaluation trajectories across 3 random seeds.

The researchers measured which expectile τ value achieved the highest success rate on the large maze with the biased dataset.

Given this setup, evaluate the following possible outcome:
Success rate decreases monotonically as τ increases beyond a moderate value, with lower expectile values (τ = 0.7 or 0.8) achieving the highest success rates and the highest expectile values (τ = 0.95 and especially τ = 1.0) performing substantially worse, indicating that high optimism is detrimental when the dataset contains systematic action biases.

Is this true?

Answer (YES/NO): NO